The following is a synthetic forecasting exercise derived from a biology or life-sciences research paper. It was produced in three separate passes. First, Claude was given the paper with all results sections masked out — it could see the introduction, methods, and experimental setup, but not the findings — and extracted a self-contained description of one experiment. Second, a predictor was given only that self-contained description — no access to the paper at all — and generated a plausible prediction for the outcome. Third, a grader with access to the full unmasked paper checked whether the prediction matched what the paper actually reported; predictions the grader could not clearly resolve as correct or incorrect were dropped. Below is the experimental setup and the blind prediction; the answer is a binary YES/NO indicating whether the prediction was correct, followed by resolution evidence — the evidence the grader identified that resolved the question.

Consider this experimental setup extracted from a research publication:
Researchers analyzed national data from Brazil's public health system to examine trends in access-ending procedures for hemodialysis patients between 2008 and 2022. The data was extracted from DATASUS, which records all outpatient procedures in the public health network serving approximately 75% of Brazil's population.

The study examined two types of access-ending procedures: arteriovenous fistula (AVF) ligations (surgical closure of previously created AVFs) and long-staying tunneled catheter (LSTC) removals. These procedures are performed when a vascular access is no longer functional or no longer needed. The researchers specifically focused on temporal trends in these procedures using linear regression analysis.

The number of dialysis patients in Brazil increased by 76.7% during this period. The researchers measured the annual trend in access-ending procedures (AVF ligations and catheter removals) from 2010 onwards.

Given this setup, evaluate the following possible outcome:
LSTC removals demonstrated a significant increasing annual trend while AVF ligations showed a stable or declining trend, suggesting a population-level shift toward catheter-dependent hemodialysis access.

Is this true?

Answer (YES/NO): NO